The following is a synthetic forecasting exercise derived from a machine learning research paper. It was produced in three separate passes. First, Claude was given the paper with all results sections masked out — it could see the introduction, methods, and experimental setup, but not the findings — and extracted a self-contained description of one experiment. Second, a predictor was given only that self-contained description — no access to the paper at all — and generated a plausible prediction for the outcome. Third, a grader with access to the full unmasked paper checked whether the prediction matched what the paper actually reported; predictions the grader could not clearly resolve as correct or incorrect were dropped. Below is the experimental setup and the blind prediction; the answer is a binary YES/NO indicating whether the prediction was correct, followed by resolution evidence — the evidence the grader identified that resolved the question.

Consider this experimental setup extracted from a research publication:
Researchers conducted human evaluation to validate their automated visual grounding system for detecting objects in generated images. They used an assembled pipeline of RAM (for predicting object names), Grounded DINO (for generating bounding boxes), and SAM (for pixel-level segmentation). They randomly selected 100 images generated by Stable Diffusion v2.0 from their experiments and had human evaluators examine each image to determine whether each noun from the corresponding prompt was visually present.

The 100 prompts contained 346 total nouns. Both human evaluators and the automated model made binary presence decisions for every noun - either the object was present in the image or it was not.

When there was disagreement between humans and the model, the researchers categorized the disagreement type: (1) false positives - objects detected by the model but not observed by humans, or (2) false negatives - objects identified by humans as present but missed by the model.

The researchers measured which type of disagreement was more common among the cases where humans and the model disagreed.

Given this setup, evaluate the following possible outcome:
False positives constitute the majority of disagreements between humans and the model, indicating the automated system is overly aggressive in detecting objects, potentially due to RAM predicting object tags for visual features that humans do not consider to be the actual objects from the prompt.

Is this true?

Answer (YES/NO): NO